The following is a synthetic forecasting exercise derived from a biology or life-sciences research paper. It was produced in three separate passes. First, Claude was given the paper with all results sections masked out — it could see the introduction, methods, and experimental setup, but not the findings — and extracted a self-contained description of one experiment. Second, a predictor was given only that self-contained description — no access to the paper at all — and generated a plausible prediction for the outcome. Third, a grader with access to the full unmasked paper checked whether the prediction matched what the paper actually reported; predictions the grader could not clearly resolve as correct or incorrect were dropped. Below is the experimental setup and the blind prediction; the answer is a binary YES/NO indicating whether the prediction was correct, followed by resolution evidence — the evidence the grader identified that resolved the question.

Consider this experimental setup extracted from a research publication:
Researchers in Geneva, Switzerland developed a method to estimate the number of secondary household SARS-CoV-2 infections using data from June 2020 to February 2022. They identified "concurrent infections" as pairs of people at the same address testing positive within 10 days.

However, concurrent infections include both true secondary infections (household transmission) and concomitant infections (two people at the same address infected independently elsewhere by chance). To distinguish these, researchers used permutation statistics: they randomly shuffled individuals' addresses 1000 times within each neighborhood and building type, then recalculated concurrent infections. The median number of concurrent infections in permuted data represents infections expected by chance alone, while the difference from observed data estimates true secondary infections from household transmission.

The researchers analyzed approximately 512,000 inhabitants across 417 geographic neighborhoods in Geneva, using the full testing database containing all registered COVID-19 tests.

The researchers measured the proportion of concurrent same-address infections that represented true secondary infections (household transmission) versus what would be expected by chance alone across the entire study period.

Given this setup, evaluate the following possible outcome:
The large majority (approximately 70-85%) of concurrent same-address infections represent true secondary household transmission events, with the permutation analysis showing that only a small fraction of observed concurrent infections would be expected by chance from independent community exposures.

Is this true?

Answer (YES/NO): NO